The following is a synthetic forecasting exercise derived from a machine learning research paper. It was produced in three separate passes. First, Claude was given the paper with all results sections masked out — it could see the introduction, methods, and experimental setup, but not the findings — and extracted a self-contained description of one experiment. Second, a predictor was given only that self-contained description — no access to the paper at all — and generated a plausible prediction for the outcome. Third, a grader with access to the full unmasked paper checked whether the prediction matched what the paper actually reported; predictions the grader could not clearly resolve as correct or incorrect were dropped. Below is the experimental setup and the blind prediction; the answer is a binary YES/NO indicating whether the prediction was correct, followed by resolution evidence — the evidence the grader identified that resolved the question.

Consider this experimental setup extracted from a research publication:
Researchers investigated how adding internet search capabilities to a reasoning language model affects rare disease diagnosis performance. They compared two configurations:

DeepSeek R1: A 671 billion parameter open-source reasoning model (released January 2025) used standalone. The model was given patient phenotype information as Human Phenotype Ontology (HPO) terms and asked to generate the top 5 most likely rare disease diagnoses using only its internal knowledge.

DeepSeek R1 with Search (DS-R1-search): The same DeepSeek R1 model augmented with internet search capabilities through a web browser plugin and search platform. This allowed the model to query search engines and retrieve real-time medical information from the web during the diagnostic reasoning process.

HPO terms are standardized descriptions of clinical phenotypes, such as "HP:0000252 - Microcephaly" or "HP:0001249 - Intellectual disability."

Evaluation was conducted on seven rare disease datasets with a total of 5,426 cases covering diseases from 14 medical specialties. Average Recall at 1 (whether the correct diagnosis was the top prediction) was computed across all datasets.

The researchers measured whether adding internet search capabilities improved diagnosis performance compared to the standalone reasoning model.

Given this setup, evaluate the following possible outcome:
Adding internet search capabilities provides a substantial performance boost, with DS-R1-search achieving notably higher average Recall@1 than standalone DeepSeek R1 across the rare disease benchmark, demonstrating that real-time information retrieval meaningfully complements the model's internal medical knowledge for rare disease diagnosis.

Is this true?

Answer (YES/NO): NO